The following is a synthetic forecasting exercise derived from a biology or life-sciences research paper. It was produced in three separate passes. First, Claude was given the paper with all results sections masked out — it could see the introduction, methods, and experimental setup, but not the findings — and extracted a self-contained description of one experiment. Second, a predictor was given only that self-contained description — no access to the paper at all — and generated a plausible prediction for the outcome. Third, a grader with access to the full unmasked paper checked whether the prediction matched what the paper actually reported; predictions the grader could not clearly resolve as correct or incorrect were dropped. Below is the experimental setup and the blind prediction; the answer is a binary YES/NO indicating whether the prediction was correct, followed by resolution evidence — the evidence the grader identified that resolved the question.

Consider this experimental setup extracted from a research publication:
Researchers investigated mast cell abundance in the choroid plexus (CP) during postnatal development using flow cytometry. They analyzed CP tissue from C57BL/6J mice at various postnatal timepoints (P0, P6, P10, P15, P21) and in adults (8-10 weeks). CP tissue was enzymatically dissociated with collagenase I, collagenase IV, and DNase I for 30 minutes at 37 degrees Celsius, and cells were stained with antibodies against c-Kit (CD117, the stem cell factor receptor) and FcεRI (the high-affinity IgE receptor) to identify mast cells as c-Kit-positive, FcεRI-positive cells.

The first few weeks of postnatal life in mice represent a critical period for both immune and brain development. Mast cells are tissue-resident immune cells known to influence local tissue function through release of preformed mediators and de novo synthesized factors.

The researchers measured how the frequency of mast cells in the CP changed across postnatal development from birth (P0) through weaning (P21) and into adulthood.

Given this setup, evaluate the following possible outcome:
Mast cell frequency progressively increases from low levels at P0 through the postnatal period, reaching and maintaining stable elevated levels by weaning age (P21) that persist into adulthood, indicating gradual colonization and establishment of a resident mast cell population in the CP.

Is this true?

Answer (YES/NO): NO